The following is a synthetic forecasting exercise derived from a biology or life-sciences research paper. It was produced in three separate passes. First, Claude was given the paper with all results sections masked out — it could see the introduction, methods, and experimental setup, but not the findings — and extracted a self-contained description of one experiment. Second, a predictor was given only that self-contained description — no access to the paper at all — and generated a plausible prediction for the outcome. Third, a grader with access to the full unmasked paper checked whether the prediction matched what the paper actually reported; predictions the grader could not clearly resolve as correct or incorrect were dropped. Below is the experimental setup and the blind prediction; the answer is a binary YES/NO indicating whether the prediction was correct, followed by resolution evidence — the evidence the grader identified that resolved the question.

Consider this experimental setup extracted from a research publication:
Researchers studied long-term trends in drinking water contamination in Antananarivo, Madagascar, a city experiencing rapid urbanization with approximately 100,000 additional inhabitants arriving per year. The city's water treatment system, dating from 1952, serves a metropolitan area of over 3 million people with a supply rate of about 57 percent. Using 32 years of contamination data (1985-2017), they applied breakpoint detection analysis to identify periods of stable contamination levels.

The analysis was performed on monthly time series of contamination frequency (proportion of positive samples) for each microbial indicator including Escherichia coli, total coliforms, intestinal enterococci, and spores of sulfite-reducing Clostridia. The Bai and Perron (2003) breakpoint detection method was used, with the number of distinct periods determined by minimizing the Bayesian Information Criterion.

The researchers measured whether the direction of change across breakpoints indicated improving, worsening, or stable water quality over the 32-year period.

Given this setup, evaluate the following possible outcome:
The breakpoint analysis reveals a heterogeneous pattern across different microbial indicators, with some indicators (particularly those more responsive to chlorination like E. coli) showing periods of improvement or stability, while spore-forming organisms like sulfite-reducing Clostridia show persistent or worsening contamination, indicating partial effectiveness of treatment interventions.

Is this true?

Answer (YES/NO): YES